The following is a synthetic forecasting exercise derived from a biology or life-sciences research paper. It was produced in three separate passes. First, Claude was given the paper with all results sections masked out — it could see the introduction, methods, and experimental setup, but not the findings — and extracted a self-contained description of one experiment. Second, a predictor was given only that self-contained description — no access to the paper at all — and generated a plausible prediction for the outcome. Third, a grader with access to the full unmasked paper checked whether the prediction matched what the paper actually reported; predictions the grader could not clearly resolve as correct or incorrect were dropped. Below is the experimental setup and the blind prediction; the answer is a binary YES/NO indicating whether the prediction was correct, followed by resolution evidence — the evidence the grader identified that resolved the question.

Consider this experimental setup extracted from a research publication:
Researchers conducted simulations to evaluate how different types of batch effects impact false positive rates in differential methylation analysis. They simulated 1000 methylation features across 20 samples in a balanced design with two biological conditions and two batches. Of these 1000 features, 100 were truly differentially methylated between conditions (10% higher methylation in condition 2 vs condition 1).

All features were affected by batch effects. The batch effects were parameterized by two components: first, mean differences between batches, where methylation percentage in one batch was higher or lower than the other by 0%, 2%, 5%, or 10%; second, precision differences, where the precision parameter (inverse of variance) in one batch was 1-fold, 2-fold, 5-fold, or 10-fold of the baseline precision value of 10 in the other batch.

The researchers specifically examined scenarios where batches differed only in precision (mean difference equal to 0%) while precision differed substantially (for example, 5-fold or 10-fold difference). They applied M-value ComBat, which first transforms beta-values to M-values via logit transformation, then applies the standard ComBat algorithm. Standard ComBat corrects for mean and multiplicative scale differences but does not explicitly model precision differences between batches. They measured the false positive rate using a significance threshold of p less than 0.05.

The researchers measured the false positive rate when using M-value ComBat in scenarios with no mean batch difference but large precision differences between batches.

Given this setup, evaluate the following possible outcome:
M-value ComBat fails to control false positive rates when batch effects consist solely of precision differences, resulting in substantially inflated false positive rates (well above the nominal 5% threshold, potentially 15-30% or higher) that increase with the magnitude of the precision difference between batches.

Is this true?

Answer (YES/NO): NO